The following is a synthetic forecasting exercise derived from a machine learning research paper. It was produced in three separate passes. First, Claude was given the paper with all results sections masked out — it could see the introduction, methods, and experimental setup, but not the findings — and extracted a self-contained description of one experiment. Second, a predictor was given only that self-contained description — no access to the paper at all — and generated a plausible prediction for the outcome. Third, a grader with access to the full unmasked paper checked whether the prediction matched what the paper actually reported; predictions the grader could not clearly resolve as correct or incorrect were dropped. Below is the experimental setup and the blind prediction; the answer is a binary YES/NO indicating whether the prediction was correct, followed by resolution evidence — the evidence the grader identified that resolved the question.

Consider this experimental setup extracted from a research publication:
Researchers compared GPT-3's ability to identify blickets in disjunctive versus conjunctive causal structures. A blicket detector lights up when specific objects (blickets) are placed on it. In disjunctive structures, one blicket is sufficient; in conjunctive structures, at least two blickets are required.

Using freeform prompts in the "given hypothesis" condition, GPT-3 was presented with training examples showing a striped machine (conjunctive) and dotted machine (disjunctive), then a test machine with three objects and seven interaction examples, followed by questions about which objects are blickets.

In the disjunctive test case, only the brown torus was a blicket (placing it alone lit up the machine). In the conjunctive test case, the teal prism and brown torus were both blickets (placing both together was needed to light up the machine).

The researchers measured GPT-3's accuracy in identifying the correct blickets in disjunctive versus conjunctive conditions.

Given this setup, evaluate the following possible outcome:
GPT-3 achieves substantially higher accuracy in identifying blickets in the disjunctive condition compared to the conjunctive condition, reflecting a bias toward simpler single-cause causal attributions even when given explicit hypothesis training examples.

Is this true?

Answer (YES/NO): NO